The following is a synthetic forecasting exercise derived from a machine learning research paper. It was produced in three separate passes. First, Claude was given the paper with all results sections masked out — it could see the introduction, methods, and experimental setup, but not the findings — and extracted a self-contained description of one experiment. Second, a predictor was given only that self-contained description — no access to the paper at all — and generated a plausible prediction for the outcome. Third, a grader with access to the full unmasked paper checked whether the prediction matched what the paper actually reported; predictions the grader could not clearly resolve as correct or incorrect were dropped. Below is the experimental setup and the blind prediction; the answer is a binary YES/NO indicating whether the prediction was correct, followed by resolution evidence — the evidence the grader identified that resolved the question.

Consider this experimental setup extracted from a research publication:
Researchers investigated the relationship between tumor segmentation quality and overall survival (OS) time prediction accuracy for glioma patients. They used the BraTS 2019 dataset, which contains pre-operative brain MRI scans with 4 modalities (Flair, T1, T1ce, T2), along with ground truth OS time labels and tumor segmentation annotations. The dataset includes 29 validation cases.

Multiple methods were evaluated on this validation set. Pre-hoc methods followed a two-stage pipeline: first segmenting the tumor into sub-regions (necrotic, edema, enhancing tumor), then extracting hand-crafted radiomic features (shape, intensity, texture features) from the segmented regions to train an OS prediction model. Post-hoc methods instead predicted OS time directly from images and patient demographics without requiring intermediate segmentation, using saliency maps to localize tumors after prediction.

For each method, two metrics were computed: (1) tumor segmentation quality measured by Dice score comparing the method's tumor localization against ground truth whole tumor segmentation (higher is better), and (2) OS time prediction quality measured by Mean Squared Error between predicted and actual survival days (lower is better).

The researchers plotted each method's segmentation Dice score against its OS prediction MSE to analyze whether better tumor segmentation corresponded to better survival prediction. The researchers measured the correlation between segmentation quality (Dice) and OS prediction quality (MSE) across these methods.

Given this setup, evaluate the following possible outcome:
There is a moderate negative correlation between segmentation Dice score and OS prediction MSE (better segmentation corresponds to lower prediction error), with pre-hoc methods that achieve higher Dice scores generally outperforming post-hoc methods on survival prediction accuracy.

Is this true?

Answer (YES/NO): NO